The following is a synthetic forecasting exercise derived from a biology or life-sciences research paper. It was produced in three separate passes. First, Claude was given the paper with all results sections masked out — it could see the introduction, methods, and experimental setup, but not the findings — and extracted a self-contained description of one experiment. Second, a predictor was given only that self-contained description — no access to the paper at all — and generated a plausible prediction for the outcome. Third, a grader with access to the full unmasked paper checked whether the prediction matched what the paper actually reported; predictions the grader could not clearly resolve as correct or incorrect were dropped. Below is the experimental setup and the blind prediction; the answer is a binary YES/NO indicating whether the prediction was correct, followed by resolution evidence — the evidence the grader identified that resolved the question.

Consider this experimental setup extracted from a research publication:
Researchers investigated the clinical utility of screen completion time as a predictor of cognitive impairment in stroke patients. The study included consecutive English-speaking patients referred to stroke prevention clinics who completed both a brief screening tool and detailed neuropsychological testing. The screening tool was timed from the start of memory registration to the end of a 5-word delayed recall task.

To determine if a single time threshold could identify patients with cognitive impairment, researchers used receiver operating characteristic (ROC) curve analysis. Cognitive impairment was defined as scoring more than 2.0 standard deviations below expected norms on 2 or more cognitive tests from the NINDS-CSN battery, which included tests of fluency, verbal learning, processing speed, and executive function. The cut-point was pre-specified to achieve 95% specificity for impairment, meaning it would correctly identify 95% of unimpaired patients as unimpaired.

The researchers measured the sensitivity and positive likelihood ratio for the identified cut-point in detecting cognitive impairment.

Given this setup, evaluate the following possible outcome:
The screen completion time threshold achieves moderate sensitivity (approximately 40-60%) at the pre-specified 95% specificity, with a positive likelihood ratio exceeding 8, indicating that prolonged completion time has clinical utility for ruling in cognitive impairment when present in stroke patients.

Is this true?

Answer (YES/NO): NO